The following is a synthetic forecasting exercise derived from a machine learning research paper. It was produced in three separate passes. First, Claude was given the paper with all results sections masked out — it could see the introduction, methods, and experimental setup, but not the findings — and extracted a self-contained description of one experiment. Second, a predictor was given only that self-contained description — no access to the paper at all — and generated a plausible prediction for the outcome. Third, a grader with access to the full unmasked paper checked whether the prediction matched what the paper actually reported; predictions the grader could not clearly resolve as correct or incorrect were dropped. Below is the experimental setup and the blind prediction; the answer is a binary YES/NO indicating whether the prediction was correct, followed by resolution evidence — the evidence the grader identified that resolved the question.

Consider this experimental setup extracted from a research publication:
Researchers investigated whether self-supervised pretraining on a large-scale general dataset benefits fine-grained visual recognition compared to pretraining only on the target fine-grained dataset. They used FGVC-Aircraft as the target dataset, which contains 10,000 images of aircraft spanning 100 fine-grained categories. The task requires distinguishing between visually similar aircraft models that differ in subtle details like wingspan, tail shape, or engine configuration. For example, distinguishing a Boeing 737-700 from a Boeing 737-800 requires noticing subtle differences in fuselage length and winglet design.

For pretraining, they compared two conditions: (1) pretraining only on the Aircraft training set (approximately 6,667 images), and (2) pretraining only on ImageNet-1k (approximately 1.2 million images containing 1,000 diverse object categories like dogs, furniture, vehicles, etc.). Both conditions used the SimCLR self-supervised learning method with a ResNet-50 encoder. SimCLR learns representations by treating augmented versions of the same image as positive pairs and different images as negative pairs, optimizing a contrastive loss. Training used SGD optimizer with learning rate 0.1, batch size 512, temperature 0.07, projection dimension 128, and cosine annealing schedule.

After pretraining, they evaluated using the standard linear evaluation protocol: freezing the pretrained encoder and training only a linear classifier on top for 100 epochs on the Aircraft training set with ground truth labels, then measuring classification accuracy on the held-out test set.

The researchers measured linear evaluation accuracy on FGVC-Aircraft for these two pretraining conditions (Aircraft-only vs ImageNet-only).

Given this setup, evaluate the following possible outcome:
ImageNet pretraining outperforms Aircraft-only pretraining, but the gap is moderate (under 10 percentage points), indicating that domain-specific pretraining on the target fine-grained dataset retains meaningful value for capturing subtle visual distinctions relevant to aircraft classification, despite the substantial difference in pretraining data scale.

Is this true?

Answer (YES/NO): NO